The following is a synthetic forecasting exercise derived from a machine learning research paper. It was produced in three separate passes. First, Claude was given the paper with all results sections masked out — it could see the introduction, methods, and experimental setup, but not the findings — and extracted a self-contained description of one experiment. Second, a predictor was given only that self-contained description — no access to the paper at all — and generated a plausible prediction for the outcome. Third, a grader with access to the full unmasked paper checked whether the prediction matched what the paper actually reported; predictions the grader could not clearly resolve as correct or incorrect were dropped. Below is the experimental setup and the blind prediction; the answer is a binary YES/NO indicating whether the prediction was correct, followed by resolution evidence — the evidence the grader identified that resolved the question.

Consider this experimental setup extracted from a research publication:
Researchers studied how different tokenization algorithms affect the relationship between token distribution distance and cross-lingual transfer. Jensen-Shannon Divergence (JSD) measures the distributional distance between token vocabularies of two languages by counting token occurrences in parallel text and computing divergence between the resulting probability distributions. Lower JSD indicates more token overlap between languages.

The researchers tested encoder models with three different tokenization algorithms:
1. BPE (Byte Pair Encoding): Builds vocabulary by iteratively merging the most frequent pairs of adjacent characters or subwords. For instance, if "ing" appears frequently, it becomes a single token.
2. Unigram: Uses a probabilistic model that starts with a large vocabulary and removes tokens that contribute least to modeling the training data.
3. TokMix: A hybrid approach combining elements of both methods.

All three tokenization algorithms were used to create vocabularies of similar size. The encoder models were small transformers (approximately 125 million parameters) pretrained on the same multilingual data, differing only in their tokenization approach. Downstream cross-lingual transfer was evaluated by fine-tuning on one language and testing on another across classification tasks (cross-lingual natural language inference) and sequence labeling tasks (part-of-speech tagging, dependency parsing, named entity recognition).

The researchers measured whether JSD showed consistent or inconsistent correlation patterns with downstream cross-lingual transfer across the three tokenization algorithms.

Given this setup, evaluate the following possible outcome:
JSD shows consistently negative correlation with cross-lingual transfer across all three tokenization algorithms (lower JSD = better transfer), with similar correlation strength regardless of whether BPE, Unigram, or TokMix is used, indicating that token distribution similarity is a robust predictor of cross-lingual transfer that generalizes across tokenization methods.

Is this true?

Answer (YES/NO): NO